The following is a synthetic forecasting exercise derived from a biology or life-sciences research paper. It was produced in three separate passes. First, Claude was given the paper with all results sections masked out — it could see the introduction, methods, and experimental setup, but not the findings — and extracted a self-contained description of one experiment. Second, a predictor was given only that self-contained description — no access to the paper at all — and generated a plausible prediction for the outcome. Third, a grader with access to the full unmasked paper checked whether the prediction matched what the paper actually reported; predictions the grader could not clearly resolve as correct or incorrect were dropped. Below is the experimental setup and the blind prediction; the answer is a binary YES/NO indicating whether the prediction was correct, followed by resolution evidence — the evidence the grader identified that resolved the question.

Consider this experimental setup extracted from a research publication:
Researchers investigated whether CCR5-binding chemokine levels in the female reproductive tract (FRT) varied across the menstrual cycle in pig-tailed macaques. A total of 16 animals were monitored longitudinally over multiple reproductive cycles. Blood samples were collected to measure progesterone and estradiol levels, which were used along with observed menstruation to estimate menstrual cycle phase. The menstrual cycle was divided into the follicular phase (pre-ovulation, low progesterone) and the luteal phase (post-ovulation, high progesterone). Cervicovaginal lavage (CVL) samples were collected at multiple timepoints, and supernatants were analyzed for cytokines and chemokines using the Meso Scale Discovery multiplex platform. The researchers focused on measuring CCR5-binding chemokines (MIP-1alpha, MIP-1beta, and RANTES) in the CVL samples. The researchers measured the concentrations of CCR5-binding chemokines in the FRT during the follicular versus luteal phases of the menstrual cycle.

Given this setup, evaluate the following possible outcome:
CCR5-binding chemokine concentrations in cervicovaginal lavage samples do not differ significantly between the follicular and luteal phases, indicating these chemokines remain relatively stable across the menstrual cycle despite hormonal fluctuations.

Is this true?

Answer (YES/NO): NO